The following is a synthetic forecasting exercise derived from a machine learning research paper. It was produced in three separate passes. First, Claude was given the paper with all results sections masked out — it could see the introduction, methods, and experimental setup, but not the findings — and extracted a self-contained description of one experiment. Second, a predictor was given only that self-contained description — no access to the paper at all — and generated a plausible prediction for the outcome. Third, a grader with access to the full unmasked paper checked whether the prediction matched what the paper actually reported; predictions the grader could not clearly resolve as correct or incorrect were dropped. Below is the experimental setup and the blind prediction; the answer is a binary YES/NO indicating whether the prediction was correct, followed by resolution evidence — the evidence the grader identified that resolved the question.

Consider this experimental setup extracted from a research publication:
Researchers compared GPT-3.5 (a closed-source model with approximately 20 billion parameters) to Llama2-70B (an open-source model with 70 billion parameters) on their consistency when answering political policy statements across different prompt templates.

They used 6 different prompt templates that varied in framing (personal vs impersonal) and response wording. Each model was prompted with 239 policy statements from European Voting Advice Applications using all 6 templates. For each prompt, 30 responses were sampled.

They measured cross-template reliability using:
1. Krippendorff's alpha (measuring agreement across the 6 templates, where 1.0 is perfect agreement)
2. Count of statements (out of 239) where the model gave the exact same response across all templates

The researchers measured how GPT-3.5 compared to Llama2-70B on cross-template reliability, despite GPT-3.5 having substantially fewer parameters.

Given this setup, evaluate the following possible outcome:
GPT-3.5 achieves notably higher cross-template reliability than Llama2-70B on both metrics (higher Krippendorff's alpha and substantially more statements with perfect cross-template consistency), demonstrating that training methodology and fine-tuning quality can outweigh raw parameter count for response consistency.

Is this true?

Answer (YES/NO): NO